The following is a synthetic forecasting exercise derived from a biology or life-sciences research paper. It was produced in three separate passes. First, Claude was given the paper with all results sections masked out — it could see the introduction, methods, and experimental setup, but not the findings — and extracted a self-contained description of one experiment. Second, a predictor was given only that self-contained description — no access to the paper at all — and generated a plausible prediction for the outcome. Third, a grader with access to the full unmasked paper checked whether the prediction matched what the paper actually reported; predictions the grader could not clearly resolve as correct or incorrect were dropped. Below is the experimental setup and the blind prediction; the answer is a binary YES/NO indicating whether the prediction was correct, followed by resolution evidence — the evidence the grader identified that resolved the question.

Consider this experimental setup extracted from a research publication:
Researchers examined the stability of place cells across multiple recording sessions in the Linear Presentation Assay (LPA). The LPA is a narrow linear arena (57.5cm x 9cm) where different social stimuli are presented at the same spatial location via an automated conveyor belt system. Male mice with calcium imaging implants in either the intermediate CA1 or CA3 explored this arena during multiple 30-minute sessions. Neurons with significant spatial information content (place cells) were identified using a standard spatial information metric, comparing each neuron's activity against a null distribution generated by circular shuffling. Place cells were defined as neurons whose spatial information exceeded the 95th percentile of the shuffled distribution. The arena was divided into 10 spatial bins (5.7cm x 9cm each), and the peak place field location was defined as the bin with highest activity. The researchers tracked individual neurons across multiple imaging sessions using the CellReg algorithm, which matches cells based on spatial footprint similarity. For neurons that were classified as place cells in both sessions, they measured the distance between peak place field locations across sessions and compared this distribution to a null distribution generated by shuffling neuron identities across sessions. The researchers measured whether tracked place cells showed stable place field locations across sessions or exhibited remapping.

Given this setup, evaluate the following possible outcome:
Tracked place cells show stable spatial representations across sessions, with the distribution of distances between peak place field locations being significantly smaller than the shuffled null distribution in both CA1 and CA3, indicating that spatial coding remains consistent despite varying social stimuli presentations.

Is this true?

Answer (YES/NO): YES